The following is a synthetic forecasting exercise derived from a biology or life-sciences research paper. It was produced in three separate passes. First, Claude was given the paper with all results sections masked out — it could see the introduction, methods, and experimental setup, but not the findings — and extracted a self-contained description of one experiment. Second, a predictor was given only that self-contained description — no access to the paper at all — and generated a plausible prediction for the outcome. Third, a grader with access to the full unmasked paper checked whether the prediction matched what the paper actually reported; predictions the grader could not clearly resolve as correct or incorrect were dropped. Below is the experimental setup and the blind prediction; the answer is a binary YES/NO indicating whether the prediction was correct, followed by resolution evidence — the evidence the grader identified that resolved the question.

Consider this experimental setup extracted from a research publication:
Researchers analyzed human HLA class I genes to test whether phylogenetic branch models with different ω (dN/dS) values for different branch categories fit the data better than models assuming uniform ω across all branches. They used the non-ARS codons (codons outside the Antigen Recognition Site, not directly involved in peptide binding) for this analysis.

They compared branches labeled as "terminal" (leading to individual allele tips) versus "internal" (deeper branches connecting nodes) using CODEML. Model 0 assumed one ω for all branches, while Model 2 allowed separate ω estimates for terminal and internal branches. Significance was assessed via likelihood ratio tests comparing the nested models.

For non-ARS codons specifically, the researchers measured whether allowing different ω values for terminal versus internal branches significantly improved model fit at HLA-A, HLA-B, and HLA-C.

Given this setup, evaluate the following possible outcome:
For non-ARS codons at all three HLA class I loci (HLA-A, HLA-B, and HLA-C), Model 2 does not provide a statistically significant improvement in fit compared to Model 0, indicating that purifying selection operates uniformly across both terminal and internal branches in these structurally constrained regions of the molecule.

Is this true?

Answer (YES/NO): NO